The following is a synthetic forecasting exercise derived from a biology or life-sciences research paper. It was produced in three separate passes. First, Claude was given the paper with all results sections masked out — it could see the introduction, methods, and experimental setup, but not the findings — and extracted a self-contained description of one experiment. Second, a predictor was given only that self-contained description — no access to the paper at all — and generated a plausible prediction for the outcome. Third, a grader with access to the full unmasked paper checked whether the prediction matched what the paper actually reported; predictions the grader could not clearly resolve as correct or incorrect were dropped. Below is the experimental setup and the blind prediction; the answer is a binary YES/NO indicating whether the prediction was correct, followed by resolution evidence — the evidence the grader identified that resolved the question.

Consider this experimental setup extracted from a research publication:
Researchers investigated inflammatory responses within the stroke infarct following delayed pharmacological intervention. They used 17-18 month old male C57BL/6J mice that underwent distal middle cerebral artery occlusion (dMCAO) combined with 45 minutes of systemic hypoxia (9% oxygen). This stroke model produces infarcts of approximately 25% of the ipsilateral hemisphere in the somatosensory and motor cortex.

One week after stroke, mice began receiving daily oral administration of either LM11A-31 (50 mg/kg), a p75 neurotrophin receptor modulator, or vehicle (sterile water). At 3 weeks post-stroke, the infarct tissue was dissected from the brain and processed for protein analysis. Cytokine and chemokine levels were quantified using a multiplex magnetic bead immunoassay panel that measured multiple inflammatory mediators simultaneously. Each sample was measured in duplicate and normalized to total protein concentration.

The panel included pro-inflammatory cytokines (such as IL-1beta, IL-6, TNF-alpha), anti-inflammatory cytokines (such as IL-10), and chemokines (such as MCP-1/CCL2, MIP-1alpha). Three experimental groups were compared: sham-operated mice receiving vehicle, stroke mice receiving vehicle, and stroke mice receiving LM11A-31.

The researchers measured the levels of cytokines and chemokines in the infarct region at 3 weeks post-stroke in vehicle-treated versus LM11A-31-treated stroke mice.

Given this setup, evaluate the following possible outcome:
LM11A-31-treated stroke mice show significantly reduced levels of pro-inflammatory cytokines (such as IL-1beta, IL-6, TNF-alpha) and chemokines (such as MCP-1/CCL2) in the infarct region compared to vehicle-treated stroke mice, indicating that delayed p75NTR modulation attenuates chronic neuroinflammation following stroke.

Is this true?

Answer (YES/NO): NO